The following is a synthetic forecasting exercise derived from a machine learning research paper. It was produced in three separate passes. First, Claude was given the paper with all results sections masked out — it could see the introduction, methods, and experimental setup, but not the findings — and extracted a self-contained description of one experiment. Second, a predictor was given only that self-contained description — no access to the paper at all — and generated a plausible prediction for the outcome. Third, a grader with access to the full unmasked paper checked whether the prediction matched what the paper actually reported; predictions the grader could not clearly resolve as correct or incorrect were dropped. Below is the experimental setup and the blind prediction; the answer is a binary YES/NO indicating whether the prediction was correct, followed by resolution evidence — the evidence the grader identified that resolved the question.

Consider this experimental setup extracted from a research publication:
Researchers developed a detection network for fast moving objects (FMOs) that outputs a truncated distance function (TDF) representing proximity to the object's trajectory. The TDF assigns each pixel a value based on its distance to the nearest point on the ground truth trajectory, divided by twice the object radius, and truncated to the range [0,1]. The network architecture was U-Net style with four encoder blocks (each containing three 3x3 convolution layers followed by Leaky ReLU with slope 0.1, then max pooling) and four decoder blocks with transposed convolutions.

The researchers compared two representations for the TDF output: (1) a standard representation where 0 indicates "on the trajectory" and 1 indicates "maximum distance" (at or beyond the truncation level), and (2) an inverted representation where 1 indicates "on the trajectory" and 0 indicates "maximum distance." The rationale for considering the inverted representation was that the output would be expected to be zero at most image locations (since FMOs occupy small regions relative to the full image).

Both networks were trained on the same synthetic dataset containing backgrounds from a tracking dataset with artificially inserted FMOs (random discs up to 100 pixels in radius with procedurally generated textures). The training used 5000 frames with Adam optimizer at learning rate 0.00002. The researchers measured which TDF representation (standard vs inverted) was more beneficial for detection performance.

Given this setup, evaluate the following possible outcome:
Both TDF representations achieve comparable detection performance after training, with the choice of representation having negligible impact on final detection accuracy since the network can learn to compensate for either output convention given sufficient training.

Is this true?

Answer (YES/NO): NO